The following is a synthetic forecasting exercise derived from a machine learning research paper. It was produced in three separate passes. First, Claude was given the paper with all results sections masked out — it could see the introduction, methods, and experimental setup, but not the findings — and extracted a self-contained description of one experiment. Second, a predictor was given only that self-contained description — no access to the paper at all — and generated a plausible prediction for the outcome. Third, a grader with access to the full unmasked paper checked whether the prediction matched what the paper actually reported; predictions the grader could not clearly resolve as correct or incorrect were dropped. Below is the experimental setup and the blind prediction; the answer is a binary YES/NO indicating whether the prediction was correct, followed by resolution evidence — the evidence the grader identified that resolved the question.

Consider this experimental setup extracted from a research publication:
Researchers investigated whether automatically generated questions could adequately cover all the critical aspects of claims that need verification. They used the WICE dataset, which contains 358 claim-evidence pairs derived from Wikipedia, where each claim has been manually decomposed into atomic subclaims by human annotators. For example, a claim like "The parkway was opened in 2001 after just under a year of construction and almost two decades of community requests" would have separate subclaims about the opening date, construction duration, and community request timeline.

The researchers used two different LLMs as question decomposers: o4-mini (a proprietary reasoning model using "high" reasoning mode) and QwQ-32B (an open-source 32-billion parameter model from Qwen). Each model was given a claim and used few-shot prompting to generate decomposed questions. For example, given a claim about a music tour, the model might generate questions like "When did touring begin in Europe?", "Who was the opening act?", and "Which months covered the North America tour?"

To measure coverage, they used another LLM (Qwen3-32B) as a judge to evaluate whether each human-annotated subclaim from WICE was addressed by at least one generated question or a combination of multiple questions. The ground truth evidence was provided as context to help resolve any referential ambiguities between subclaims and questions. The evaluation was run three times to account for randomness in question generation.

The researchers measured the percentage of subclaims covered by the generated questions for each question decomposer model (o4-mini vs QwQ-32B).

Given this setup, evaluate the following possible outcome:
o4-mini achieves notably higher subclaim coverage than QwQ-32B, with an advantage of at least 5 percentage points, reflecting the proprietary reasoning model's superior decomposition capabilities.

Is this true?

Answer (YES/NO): NO